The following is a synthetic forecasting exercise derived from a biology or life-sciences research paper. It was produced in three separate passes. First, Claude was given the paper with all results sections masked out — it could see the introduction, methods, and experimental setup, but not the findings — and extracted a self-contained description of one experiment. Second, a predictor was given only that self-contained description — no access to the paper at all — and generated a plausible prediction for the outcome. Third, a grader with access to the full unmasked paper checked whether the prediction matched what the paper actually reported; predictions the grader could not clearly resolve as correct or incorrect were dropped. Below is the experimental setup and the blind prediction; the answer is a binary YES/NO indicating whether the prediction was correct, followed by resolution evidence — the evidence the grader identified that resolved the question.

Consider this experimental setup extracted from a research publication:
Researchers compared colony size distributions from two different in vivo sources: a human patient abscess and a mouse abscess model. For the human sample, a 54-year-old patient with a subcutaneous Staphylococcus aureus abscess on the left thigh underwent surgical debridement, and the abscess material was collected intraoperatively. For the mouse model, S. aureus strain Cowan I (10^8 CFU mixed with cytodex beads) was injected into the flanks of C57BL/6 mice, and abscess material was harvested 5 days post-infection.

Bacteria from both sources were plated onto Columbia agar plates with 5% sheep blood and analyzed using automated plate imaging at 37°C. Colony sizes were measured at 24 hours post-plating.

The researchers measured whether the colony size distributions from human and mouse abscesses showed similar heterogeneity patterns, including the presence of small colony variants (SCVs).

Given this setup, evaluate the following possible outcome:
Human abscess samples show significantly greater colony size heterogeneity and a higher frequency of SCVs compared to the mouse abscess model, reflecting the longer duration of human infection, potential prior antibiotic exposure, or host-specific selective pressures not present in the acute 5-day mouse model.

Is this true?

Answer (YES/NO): NO